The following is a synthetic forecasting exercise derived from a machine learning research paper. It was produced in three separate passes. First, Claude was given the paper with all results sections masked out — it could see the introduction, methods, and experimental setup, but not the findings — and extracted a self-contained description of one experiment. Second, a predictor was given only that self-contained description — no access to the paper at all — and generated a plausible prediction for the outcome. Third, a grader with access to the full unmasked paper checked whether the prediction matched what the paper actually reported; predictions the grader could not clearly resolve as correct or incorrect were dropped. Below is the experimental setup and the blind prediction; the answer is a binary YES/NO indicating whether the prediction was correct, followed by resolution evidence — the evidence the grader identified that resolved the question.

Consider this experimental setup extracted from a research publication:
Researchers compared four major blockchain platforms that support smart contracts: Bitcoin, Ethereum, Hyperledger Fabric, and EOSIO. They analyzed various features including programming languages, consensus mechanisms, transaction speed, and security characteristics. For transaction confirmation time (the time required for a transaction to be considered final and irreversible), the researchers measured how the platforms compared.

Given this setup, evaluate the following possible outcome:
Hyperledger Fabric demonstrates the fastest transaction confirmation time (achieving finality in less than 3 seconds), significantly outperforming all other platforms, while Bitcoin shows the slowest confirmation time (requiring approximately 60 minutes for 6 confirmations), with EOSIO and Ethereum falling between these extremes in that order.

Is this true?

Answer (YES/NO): NO